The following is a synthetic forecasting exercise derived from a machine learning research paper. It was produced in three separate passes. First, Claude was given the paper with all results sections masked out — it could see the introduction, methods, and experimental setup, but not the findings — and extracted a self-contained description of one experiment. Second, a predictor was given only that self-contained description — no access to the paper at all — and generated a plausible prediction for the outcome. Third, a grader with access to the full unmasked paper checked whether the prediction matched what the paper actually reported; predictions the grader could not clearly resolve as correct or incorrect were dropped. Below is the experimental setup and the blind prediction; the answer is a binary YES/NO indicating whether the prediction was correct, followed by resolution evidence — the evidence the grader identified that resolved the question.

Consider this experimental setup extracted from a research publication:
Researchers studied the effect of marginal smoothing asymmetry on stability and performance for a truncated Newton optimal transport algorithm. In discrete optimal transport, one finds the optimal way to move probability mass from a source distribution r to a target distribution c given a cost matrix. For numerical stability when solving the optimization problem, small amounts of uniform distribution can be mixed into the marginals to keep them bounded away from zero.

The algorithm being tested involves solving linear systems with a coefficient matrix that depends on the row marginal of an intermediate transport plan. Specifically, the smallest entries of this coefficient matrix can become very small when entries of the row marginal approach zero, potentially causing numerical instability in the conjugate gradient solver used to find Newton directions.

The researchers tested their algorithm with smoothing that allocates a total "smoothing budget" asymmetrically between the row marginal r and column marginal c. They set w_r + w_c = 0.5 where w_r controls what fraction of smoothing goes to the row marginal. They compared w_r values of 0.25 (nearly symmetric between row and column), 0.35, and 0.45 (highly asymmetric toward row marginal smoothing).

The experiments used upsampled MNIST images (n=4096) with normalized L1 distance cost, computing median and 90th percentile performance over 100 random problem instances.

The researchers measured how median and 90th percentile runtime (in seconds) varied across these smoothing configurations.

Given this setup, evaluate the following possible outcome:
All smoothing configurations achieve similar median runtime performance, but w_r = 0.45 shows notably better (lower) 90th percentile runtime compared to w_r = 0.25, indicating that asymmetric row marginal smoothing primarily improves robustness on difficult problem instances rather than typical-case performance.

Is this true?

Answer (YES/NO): NO